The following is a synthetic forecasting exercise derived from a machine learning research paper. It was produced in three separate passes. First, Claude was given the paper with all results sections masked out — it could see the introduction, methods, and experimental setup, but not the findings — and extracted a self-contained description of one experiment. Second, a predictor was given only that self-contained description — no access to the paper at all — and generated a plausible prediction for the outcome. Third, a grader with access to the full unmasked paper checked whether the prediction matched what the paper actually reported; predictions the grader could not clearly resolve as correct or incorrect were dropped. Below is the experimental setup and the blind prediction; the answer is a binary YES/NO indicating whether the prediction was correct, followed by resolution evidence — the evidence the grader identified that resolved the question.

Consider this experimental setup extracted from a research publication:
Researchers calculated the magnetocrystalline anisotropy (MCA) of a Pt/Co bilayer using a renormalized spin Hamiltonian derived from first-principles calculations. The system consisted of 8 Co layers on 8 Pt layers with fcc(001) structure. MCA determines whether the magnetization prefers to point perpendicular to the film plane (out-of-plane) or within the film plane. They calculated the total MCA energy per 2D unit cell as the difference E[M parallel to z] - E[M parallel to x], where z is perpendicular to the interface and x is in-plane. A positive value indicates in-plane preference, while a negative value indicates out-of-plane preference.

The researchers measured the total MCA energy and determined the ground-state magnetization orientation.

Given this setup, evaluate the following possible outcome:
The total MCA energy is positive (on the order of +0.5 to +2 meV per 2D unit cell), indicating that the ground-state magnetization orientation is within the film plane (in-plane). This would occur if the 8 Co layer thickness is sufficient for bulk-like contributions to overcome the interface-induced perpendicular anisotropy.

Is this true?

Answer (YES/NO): NO